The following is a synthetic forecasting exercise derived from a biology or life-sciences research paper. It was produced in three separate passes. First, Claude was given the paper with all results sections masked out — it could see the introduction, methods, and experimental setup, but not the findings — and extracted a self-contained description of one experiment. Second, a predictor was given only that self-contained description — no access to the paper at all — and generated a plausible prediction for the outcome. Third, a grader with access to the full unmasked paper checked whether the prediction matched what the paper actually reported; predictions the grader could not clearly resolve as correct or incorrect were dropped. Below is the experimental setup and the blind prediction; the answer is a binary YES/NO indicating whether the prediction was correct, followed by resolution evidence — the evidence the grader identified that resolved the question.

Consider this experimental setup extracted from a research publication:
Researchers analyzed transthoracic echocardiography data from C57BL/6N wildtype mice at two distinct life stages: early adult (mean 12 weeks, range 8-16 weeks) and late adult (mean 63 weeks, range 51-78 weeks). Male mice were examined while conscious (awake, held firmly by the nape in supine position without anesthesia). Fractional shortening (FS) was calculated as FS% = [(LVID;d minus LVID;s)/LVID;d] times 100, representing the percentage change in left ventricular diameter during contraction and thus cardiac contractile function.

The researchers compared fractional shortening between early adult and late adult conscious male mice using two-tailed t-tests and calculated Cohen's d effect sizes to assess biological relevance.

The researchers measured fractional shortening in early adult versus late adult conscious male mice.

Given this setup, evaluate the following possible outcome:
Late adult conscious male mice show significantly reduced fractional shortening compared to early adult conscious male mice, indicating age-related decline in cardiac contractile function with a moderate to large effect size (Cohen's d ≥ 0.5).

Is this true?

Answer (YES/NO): NO